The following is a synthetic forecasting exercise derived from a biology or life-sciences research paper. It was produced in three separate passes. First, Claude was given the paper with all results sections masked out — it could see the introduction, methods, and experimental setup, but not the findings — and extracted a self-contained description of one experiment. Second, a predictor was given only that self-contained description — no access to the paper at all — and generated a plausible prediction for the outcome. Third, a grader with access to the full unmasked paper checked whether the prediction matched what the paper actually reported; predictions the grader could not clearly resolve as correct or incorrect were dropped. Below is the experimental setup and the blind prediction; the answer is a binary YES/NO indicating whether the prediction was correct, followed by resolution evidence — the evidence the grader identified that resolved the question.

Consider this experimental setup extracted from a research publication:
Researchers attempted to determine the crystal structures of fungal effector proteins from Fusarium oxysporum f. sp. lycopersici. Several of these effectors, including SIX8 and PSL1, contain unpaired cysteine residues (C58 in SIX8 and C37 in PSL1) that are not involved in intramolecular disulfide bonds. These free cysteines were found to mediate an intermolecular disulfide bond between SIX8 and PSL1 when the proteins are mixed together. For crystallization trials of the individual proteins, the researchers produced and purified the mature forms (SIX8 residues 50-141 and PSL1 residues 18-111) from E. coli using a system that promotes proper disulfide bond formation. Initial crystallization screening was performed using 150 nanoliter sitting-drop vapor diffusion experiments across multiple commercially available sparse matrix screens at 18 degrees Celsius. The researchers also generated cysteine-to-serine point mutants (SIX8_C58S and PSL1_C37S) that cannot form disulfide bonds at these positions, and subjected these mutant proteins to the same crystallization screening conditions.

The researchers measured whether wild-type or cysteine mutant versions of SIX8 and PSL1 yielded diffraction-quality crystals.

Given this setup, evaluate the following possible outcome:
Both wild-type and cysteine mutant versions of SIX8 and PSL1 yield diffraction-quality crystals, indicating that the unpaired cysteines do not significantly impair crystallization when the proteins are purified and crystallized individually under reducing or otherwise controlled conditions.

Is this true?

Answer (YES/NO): NO